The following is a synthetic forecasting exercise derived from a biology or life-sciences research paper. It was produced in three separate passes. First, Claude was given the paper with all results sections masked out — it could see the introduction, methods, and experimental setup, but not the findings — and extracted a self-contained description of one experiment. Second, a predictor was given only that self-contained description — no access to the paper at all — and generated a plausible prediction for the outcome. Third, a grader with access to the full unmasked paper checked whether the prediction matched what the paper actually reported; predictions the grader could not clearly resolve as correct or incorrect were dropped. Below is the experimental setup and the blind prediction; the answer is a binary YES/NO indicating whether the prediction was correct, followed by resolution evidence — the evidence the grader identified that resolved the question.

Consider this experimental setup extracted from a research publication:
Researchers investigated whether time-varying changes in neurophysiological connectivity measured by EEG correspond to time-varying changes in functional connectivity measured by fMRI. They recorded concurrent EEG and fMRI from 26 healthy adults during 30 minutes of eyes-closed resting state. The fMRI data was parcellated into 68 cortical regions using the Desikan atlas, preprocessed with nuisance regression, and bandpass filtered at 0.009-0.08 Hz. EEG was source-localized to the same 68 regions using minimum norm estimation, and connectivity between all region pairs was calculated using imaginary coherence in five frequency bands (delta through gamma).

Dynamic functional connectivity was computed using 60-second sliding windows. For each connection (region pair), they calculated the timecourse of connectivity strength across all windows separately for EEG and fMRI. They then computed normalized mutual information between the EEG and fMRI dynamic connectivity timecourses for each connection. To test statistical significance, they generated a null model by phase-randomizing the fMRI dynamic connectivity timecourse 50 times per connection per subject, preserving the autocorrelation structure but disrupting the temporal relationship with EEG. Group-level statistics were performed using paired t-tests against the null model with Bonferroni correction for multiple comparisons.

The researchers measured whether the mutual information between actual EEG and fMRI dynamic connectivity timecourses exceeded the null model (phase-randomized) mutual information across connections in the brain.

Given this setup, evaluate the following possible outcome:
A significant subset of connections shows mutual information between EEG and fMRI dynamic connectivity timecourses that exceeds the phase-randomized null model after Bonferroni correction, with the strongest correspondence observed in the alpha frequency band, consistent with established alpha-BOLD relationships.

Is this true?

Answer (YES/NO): NO